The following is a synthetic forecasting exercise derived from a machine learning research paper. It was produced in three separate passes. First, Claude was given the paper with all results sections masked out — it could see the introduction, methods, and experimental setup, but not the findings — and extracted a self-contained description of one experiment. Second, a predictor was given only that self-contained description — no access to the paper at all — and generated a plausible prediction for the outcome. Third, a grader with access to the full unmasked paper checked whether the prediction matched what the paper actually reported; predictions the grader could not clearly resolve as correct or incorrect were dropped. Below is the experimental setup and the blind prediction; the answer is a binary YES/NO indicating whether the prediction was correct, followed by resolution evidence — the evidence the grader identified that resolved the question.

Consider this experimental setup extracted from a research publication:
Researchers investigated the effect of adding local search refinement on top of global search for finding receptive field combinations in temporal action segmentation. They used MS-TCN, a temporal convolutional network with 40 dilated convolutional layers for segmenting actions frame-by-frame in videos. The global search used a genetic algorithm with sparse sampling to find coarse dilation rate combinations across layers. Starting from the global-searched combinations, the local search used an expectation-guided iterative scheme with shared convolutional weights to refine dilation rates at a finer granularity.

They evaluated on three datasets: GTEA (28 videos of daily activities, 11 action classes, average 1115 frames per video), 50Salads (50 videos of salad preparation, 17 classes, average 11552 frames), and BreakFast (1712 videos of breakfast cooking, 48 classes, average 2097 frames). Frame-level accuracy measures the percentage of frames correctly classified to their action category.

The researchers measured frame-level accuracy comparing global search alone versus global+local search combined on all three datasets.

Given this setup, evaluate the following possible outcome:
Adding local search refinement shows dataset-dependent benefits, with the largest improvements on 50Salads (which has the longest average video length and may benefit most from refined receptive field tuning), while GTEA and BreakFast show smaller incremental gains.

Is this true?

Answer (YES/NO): NO